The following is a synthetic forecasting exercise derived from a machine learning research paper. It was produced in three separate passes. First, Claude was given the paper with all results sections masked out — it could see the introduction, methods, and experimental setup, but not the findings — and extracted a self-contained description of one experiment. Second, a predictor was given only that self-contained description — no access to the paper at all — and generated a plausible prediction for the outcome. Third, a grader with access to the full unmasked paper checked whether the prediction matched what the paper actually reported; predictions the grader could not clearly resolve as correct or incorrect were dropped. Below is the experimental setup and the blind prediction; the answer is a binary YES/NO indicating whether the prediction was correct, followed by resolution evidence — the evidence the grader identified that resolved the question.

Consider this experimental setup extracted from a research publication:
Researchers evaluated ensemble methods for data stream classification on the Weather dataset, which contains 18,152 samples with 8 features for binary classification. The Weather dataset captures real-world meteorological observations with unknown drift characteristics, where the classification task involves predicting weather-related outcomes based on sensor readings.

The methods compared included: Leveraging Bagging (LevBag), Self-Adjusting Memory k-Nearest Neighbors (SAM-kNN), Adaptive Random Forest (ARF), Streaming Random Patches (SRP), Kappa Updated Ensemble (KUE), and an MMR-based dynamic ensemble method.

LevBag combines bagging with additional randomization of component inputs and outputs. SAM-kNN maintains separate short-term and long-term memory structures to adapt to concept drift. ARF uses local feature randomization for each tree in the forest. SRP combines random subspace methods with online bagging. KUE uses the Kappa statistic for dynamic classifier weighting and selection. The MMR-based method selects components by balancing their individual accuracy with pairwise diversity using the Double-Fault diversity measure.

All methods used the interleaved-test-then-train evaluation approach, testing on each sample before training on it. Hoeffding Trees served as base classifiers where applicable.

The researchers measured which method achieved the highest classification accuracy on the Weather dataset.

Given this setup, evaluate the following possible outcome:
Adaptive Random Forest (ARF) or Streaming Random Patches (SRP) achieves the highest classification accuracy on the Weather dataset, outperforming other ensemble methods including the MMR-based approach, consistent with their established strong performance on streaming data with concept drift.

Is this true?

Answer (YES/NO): YES